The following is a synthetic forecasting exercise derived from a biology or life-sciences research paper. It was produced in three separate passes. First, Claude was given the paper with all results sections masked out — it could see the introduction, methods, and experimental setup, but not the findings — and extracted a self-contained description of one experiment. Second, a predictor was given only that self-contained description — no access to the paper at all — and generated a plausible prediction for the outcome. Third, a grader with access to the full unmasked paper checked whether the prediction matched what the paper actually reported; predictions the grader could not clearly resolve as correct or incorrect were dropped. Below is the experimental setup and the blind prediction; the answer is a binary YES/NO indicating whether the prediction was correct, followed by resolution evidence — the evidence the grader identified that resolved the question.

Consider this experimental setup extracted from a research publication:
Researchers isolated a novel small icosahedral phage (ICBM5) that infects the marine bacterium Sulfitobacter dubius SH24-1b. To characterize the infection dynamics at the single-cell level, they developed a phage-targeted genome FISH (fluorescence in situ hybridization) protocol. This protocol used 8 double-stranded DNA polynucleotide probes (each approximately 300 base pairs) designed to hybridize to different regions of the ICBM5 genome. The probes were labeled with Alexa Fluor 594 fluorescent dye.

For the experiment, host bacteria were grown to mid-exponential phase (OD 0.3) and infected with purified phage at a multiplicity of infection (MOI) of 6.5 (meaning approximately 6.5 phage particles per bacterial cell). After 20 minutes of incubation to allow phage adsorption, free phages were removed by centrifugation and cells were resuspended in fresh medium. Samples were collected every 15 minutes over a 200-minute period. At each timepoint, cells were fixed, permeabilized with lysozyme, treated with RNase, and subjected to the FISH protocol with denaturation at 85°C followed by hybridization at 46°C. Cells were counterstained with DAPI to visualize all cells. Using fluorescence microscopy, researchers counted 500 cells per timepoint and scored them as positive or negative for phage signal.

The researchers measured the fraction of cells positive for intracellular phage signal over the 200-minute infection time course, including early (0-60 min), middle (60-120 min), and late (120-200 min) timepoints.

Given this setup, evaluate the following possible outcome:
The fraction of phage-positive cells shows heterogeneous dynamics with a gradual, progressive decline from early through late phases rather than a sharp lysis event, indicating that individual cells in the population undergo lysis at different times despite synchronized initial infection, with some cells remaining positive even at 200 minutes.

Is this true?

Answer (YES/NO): NO